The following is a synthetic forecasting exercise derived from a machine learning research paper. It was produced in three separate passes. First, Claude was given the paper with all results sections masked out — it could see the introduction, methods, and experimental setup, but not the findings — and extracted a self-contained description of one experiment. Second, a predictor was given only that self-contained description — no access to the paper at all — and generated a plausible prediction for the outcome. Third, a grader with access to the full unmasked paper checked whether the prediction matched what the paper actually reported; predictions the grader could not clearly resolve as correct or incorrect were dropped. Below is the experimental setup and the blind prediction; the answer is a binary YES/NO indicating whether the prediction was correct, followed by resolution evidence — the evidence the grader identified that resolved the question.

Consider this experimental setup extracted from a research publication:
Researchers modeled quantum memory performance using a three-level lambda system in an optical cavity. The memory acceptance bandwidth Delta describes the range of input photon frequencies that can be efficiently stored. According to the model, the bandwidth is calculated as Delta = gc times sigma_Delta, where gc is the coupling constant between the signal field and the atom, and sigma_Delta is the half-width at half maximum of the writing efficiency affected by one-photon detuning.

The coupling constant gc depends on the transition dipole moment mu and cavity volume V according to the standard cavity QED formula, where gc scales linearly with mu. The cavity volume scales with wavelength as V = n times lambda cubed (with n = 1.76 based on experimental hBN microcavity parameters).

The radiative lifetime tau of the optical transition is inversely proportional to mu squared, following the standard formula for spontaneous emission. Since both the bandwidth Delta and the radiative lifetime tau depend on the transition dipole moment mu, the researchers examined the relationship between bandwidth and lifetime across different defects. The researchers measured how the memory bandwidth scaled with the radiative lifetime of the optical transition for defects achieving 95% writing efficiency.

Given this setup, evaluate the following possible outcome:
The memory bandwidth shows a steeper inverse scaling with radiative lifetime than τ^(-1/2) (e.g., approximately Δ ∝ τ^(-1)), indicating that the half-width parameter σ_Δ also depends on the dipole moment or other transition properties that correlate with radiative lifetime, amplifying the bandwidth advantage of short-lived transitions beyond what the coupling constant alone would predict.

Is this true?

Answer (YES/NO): NO